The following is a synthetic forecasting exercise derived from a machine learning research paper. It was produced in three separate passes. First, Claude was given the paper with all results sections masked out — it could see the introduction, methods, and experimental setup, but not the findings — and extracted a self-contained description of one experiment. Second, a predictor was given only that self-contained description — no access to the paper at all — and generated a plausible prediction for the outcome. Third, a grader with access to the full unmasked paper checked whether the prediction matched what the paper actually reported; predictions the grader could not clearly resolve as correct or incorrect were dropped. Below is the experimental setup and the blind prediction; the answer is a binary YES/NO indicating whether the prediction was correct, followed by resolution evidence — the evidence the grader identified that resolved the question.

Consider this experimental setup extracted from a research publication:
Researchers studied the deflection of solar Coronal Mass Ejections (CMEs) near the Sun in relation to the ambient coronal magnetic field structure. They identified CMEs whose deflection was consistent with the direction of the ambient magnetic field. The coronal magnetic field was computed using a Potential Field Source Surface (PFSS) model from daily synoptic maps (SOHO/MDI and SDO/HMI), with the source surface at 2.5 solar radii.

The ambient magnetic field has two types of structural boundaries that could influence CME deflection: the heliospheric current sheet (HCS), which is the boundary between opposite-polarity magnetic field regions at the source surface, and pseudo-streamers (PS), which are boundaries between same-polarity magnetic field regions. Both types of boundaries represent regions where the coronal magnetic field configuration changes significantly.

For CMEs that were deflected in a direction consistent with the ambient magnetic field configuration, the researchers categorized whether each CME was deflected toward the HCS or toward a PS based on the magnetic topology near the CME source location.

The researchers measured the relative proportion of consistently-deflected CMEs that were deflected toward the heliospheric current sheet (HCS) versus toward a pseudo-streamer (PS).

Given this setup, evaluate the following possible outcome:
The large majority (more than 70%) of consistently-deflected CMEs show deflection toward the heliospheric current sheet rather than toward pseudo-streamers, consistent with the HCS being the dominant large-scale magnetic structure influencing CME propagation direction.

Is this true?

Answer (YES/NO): YES